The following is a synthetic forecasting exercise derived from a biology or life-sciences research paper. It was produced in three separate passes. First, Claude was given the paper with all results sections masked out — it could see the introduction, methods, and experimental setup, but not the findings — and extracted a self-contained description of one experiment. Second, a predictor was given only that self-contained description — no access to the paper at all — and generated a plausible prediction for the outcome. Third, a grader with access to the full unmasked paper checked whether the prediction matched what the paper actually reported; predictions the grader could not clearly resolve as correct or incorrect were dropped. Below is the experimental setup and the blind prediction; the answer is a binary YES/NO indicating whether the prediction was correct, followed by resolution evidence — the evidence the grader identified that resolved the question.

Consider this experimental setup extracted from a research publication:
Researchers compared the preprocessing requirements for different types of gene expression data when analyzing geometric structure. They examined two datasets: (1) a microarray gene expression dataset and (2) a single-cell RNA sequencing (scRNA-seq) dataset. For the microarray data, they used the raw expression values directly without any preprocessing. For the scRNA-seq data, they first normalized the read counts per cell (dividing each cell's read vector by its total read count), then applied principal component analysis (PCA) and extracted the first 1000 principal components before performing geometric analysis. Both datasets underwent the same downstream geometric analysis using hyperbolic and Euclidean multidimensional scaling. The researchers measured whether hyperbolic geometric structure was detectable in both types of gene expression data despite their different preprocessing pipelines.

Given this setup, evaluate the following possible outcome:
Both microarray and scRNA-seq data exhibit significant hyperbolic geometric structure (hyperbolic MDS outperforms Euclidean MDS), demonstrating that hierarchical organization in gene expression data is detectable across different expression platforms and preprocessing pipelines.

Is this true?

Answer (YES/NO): YES